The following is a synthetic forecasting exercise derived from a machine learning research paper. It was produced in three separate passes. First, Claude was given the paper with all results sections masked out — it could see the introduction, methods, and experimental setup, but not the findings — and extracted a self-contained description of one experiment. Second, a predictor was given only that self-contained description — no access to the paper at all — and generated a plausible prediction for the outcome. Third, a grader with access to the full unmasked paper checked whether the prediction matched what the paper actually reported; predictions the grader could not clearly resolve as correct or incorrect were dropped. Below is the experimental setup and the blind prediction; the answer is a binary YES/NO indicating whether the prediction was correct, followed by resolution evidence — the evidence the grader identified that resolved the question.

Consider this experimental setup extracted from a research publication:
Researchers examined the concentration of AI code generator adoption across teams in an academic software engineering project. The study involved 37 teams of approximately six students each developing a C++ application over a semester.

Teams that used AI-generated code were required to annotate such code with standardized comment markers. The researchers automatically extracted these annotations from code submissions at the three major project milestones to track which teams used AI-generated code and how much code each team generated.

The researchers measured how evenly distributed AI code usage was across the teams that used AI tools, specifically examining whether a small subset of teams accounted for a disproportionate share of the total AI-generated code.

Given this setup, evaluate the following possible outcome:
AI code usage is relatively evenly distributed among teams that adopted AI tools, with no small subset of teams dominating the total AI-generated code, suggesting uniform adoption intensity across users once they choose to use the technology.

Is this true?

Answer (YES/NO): NO